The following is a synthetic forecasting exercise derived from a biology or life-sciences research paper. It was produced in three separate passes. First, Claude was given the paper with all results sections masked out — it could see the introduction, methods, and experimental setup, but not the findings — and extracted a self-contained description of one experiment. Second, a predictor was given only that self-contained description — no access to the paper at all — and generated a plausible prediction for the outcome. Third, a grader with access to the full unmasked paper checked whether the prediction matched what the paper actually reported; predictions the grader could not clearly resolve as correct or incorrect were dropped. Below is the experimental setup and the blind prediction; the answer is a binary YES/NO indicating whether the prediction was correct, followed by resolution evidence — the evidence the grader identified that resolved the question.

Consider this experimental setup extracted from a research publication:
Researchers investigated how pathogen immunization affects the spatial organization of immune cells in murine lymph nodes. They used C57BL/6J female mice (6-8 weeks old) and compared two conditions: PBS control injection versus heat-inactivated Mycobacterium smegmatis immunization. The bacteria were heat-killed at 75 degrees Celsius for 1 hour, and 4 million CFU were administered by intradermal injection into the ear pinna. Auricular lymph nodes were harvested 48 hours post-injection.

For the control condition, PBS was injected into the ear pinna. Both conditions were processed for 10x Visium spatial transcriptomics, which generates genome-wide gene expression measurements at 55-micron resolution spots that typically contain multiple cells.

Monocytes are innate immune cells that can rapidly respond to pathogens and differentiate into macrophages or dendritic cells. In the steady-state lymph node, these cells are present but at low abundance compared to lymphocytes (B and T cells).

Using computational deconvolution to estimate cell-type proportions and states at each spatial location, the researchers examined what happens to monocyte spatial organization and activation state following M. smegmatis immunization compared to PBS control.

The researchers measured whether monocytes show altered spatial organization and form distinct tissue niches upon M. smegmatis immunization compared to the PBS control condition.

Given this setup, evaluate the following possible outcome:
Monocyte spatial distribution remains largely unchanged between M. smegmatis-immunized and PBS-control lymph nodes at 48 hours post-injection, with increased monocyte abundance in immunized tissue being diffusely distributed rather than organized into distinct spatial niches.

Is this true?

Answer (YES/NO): NO